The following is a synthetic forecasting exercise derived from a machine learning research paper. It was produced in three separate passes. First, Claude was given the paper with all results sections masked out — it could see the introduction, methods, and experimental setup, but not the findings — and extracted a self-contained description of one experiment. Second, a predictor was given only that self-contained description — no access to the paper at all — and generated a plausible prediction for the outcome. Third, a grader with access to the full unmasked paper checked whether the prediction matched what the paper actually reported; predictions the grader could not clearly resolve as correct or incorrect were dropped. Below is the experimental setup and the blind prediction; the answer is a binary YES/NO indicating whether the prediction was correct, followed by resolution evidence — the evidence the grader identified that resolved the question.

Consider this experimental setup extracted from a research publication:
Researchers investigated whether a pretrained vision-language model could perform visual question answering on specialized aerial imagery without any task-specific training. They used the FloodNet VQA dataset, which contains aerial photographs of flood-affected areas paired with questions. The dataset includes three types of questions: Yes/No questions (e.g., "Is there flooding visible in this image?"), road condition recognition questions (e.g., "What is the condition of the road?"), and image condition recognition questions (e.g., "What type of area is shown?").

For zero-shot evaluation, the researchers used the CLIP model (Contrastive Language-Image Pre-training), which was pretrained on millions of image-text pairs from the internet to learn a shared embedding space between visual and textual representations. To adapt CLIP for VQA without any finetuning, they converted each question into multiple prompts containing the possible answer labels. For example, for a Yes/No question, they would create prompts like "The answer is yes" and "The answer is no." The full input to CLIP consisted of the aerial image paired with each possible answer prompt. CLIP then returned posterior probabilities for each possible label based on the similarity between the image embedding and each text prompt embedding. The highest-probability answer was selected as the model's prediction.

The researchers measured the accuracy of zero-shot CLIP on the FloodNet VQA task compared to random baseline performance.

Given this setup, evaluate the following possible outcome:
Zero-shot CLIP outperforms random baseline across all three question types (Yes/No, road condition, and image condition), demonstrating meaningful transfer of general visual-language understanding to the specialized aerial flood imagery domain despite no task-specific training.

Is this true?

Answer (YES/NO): NO